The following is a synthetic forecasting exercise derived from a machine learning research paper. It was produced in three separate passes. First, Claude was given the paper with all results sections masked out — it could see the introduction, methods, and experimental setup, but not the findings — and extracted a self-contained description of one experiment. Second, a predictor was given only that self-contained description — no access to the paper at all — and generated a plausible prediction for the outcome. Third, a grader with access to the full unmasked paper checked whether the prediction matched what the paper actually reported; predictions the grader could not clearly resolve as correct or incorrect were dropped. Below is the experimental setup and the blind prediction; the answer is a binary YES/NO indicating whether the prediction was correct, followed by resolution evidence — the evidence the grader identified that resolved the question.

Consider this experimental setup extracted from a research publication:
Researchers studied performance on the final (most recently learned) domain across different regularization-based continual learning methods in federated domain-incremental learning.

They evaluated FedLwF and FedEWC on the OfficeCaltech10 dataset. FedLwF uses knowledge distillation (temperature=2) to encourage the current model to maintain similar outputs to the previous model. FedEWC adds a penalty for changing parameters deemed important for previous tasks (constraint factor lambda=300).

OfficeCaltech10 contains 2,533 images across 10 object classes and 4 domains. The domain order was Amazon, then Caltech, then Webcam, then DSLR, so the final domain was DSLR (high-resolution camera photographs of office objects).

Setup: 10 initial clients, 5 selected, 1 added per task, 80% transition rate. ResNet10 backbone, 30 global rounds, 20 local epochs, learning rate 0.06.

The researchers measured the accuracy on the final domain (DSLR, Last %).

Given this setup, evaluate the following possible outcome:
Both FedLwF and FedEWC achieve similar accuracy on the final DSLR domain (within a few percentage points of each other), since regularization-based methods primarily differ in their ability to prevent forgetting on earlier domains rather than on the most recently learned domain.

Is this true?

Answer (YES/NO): NO